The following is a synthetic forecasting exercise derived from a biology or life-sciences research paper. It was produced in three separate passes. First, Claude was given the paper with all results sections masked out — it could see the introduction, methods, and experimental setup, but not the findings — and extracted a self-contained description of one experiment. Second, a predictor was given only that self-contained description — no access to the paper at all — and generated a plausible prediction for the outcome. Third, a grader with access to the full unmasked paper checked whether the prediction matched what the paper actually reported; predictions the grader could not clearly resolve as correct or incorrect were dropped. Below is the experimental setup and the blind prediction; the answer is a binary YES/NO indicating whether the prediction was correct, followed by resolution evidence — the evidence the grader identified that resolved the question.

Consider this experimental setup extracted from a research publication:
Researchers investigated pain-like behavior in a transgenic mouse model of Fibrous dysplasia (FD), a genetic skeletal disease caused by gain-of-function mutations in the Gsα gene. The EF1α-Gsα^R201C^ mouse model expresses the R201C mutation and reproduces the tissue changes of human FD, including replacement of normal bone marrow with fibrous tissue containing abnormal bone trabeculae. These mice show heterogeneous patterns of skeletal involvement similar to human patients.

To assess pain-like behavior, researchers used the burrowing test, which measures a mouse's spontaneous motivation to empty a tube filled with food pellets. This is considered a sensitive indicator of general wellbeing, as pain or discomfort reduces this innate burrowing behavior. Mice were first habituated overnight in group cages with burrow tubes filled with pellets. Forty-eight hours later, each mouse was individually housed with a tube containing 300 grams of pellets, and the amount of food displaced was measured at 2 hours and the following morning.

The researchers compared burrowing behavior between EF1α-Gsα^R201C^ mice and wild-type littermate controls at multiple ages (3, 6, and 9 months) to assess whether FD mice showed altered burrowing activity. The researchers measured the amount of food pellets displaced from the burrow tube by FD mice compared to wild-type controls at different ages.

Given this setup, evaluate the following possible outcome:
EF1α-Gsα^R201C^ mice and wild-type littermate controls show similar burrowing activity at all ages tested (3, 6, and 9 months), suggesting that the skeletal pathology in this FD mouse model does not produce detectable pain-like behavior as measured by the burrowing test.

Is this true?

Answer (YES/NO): NO